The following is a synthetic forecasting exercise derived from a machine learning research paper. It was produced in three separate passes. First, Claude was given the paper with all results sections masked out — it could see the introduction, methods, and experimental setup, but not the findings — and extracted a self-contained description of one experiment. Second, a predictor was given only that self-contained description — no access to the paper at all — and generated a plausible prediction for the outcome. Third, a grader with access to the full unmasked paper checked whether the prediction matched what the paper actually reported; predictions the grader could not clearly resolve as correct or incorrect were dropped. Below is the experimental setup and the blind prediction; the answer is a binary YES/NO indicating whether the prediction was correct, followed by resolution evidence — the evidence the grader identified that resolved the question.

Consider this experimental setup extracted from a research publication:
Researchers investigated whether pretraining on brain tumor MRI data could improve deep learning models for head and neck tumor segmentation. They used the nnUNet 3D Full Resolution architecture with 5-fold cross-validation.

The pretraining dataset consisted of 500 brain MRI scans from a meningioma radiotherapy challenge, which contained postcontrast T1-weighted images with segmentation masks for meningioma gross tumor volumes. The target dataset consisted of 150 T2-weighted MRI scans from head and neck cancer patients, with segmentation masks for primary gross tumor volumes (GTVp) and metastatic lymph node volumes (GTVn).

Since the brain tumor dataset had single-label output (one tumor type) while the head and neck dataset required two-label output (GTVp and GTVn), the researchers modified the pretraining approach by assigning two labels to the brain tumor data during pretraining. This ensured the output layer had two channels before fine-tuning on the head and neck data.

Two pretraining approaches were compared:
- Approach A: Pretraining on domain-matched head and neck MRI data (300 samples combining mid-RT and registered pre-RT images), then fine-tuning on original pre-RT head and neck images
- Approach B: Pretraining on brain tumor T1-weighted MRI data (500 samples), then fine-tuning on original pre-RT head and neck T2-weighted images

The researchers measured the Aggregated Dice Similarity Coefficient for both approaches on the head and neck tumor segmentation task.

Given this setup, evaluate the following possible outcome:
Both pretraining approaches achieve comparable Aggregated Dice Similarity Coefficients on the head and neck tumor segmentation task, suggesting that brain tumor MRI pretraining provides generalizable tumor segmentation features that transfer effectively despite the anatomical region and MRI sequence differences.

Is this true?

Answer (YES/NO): NO